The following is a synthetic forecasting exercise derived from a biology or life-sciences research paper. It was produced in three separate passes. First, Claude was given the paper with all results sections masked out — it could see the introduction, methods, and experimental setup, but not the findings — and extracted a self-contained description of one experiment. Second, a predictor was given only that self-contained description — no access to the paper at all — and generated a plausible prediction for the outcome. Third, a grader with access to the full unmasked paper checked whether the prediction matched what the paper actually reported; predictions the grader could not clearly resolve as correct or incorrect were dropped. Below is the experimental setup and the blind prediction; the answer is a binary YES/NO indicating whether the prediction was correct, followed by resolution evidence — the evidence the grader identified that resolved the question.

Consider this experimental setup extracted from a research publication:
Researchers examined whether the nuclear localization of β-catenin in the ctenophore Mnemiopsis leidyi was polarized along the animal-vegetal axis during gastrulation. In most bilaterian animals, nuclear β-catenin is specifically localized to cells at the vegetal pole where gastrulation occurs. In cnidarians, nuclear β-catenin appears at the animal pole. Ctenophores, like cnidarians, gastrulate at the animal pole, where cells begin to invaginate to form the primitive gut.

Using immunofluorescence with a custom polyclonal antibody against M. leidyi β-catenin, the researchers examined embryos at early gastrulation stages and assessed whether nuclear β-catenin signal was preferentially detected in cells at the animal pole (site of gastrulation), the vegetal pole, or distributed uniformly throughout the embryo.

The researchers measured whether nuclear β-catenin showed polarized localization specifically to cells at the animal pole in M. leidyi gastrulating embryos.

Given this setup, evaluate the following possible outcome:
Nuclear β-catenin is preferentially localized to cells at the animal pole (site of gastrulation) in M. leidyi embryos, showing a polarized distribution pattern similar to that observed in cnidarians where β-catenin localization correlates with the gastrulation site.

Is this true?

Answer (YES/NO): YES